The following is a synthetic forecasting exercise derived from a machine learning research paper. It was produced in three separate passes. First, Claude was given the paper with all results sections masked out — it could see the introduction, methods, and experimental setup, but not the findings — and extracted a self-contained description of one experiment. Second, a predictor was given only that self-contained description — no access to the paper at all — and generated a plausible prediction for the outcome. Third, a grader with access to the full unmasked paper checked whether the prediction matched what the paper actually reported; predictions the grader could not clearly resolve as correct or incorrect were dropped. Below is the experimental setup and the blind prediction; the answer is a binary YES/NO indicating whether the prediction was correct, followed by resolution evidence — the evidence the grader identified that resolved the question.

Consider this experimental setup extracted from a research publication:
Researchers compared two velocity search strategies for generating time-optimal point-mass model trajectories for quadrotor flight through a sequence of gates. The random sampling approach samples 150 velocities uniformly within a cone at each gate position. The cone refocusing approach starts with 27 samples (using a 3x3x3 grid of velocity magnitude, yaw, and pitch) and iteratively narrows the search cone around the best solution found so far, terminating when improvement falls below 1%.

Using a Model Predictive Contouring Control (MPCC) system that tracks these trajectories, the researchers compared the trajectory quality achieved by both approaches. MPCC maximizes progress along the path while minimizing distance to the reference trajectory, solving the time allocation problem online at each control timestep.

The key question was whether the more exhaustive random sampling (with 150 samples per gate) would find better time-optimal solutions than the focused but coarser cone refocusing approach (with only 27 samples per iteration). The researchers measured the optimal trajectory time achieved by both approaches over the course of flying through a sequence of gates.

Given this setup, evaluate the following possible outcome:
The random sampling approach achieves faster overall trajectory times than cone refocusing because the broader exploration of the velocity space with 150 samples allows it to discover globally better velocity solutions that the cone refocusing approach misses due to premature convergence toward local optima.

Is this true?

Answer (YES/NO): NO